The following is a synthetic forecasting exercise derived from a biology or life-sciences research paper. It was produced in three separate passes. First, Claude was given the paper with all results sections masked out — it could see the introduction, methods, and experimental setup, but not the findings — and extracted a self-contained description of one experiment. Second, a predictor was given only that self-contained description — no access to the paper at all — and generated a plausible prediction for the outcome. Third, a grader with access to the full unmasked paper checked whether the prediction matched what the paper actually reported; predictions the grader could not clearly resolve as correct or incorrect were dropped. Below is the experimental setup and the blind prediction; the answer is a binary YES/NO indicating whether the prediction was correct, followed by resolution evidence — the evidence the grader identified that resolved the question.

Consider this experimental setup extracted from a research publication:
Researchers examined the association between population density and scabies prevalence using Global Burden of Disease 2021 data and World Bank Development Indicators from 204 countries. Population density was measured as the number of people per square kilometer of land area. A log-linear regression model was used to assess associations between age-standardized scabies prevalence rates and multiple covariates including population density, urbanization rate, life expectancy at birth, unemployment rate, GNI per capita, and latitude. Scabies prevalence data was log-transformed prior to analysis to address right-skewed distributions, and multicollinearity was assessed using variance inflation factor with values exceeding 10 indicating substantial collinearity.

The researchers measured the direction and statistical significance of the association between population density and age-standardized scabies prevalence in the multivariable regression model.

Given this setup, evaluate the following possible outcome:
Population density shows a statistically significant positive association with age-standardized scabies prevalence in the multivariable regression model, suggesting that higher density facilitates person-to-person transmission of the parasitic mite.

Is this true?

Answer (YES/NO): NO